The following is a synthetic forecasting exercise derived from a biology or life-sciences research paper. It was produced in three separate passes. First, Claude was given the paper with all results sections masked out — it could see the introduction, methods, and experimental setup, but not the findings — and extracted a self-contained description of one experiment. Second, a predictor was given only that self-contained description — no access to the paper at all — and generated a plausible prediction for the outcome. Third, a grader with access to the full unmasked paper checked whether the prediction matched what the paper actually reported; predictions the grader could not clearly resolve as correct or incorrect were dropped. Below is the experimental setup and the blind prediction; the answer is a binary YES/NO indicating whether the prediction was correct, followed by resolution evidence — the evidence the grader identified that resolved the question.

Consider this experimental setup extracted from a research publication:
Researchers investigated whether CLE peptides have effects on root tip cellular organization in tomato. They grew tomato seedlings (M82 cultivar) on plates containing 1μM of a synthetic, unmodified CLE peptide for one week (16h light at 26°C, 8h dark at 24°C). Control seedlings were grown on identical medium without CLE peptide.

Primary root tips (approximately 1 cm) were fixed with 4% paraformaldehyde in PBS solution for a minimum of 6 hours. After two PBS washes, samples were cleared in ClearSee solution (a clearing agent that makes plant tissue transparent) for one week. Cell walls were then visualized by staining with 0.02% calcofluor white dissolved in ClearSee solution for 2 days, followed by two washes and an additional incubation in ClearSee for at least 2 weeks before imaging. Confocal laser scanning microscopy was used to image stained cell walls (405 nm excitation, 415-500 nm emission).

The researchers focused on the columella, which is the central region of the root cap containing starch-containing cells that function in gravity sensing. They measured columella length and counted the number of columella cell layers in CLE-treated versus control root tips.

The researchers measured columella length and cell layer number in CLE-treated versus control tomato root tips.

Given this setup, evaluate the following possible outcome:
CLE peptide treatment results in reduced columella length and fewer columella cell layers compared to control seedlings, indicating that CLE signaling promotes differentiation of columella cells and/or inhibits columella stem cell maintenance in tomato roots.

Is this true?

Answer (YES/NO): YES